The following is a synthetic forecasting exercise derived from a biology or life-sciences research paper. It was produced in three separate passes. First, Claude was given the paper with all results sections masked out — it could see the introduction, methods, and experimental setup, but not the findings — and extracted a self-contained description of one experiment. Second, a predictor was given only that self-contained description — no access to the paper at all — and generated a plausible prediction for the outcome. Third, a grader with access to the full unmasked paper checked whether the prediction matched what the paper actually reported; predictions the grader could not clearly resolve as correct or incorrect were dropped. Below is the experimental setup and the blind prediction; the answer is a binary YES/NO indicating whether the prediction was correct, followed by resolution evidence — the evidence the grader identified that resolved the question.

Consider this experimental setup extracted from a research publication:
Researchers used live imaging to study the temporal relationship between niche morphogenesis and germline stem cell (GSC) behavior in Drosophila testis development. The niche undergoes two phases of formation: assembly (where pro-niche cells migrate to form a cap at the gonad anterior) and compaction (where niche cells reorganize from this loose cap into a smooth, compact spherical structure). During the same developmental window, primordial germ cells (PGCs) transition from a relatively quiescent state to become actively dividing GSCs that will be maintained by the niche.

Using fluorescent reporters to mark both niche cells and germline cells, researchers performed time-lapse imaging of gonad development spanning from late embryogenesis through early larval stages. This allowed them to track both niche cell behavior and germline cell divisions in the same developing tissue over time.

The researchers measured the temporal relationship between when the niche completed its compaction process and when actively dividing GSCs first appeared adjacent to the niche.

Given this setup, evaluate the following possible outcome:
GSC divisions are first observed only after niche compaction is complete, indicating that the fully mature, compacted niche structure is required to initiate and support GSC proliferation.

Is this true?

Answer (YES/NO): NO